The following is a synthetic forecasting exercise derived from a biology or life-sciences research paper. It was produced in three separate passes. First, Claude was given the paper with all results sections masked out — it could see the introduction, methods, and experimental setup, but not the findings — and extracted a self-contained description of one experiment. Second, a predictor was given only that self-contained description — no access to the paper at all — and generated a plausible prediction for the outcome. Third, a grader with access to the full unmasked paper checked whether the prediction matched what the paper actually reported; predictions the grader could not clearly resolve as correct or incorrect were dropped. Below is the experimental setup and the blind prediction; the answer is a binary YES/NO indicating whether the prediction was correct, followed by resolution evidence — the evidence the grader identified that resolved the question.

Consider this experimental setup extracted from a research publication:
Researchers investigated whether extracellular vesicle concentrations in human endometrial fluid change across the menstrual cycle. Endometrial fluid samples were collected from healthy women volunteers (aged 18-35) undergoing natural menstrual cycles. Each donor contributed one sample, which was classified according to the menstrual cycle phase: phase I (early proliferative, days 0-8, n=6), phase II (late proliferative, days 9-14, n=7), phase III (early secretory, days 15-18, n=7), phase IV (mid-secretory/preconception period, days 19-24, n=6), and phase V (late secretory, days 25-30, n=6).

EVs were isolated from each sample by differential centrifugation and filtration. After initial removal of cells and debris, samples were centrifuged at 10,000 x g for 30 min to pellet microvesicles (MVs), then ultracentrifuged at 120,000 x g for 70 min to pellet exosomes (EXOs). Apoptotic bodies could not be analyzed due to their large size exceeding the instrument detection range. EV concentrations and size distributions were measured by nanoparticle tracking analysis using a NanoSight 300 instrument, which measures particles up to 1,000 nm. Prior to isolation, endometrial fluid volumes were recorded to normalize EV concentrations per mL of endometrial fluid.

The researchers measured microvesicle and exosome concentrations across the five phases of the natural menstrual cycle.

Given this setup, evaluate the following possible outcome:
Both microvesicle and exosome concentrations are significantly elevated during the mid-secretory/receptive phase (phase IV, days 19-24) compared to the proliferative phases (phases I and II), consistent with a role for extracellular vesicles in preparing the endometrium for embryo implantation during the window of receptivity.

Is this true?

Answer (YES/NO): NO